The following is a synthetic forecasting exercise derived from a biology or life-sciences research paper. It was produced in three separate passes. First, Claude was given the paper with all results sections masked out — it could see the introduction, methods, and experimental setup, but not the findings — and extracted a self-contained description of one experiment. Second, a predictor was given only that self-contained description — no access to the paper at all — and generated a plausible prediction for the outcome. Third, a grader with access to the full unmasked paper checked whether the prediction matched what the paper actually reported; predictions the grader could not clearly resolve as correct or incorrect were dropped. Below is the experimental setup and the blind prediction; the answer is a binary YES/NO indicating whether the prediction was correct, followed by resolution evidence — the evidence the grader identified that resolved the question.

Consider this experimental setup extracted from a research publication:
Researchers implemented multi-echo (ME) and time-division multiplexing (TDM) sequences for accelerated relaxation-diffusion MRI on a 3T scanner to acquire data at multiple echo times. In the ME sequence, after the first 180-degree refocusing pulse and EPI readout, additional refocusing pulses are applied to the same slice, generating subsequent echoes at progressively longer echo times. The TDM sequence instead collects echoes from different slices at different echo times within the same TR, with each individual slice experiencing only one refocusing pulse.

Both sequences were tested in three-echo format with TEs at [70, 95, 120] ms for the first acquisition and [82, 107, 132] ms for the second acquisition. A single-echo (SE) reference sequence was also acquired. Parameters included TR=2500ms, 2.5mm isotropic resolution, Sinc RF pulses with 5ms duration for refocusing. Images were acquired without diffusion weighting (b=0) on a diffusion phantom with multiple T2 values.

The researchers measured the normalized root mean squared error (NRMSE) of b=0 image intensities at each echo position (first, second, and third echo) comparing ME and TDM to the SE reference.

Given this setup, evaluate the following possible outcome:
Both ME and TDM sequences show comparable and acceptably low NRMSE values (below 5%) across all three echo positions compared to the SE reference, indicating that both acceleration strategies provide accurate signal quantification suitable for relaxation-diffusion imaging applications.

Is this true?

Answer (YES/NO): NO